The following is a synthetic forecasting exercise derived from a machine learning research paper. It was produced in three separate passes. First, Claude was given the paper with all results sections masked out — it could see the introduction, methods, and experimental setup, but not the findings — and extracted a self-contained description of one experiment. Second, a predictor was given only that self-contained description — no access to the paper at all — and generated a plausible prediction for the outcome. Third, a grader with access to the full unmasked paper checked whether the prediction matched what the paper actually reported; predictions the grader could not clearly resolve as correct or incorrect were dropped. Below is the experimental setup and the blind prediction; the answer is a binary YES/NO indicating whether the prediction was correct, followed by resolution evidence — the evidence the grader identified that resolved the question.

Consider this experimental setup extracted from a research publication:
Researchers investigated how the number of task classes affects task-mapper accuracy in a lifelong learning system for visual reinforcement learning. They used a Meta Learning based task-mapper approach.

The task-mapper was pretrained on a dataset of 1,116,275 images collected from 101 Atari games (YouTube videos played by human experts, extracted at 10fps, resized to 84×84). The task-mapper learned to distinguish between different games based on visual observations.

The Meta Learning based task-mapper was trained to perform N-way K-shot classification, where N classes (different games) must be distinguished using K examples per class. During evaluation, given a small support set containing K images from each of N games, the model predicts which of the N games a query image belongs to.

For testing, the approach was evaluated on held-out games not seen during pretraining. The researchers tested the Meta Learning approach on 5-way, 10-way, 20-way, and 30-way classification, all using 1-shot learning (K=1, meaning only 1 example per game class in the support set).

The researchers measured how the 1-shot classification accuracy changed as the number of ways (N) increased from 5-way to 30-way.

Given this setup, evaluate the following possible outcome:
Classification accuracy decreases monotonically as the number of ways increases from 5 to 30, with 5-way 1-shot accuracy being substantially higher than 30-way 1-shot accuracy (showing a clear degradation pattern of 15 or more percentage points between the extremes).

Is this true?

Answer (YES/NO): YES